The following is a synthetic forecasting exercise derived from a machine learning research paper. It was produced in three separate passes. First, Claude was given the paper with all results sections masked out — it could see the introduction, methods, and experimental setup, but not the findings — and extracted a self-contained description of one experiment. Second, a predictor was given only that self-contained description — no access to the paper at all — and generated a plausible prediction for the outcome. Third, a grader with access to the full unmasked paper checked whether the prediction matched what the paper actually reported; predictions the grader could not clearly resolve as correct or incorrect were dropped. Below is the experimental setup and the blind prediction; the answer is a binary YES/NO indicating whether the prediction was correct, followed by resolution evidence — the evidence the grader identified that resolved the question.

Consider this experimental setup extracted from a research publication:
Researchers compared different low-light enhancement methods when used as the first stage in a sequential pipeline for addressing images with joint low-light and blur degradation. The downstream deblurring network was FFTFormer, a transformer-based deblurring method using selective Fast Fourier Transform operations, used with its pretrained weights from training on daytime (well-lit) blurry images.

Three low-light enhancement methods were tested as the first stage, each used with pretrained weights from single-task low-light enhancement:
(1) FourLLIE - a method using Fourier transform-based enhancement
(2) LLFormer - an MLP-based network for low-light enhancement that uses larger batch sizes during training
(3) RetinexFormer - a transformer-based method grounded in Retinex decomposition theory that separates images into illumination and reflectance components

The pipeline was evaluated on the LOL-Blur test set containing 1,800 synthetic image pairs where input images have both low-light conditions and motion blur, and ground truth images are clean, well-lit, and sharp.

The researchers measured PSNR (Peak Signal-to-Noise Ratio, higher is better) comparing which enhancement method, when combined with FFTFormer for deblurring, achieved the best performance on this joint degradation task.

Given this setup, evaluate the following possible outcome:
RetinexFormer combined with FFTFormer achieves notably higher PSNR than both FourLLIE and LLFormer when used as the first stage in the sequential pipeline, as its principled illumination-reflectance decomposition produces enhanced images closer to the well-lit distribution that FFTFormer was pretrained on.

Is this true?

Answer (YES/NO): NO